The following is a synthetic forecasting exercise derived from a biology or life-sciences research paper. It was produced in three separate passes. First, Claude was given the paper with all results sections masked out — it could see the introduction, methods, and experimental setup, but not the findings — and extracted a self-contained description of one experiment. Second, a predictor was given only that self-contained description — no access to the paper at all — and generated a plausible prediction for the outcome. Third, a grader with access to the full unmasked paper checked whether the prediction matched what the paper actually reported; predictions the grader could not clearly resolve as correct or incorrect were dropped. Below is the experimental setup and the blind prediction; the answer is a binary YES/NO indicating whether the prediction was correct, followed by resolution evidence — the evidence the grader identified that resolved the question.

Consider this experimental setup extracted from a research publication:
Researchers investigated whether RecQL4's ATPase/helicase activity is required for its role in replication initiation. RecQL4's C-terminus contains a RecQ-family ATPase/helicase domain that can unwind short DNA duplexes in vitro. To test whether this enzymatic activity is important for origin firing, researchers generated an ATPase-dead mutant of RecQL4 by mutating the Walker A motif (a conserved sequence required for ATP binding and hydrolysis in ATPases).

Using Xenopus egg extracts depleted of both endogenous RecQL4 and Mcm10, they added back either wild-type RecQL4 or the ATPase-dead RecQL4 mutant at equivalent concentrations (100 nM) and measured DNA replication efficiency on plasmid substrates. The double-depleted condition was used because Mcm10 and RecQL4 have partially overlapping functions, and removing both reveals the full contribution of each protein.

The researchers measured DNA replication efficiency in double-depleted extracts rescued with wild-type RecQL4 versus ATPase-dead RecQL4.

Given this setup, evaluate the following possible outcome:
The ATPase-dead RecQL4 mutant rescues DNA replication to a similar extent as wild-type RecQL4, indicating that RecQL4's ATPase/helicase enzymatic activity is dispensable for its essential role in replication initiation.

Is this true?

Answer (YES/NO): NO